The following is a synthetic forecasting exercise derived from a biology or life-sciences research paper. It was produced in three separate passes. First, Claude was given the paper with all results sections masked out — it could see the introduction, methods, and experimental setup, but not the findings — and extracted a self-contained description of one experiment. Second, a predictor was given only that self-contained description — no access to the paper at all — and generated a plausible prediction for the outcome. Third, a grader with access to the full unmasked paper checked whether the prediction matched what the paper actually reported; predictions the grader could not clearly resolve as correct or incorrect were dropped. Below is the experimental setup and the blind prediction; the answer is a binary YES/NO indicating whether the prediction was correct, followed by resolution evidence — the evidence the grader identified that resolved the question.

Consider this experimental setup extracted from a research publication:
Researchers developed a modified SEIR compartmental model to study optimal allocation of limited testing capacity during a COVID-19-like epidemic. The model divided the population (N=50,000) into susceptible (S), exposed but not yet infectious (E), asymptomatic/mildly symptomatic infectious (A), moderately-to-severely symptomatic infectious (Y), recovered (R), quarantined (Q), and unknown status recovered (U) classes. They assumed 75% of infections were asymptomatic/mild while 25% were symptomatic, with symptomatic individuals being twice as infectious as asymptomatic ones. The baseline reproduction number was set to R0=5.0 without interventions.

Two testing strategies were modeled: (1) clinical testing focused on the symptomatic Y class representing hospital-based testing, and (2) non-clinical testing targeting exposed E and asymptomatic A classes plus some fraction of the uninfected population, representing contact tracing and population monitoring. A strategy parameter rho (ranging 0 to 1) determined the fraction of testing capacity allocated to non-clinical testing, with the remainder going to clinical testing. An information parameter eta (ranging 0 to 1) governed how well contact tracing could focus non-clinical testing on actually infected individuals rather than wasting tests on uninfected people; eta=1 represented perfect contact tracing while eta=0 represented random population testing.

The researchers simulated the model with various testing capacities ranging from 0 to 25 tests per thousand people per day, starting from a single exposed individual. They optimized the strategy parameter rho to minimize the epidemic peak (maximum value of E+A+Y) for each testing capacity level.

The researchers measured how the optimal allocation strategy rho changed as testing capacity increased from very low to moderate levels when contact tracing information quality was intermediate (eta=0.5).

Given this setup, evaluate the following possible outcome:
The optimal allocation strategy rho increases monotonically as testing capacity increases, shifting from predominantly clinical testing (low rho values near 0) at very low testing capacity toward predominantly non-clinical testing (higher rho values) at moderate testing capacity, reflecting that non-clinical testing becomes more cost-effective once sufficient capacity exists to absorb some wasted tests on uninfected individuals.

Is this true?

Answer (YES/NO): YES